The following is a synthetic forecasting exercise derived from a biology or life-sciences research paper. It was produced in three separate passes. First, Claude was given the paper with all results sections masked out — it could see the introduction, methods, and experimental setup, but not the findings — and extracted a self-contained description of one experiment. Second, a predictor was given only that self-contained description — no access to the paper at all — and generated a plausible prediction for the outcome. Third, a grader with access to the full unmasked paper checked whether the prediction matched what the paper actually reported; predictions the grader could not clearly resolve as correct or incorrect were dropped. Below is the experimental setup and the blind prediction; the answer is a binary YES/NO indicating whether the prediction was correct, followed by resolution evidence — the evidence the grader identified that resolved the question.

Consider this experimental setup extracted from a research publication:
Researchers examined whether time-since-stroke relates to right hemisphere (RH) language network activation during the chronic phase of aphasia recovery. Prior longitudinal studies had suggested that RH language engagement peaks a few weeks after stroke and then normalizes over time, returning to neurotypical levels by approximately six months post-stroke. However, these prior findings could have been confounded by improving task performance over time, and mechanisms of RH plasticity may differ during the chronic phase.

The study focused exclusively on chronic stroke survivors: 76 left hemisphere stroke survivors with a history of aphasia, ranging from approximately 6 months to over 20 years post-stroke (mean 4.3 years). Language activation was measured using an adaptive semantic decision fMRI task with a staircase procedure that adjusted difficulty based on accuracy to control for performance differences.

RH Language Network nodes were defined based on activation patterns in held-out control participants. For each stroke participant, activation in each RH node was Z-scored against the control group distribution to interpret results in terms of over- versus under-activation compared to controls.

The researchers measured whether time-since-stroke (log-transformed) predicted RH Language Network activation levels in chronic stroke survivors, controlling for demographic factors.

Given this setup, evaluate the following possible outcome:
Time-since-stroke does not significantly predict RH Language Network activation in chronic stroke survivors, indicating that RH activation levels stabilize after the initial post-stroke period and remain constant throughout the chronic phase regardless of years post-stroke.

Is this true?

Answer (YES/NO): NO